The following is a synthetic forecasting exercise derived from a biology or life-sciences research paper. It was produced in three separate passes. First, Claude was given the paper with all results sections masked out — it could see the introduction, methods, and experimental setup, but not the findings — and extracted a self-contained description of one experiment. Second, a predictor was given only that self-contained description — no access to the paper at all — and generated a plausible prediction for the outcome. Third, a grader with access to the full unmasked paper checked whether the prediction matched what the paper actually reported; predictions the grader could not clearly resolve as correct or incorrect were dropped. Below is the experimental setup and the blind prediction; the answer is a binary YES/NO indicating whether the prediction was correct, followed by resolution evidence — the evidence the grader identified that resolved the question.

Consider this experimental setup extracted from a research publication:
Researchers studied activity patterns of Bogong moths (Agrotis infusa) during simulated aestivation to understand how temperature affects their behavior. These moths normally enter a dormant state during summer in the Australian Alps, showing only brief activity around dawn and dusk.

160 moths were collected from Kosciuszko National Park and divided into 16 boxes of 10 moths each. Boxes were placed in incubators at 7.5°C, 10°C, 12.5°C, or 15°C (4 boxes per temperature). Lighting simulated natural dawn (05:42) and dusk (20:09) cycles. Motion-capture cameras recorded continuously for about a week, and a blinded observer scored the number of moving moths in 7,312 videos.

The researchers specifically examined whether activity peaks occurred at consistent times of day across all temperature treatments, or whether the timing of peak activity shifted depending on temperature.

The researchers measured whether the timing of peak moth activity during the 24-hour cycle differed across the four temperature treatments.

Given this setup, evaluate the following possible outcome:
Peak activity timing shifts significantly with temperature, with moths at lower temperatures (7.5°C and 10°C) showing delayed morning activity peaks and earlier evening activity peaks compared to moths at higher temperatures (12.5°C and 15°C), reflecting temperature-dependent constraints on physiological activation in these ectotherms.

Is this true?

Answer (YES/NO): NO